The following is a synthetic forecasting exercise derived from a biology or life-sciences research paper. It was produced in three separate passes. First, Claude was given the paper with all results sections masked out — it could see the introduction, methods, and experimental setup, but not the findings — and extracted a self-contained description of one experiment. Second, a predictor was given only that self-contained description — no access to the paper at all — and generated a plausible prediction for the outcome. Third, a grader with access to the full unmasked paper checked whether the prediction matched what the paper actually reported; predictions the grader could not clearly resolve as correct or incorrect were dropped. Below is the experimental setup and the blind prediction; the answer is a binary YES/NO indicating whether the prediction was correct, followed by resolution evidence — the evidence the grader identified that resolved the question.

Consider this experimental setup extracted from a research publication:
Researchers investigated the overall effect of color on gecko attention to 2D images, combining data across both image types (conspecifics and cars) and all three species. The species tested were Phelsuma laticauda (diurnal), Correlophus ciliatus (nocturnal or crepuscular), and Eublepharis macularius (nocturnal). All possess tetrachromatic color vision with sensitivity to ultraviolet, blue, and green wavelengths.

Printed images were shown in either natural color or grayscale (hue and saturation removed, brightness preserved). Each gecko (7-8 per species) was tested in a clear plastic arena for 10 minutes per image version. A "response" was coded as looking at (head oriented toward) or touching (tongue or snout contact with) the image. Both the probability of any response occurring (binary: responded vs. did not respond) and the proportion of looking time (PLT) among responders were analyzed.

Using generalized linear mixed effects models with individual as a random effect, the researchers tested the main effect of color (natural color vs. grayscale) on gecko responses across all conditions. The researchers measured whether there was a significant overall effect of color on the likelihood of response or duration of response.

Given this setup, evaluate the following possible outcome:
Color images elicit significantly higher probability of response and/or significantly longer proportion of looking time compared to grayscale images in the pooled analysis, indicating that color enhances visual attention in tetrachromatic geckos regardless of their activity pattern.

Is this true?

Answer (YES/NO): NO